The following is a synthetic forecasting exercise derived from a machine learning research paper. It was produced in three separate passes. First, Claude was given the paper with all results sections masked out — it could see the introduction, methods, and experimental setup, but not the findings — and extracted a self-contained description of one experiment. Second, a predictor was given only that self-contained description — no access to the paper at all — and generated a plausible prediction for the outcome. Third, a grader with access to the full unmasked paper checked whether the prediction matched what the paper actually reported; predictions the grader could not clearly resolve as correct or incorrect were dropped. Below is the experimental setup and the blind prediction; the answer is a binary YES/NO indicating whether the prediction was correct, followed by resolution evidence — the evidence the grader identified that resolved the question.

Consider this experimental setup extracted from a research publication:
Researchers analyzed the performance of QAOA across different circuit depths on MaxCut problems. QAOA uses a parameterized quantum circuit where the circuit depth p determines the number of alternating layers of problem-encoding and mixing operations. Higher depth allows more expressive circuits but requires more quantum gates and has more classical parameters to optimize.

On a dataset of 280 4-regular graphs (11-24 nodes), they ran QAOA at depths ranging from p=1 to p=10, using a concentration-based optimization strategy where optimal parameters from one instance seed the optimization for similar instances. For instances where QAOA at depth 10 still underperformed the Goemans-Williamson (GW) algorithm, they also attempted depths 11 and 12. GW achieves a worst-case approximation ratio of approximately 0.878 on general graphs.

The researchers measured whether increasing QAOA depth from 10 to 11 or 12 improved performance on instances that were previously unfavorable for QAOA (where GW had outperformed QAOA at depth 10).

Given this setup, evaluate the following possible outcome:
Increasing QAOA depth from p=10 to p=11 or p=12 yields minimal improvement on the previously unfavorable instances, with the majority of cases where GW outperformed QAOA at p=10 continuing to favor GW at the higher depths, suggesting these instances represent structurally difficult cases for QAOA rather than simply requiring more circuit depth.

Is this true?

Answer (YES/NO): YES